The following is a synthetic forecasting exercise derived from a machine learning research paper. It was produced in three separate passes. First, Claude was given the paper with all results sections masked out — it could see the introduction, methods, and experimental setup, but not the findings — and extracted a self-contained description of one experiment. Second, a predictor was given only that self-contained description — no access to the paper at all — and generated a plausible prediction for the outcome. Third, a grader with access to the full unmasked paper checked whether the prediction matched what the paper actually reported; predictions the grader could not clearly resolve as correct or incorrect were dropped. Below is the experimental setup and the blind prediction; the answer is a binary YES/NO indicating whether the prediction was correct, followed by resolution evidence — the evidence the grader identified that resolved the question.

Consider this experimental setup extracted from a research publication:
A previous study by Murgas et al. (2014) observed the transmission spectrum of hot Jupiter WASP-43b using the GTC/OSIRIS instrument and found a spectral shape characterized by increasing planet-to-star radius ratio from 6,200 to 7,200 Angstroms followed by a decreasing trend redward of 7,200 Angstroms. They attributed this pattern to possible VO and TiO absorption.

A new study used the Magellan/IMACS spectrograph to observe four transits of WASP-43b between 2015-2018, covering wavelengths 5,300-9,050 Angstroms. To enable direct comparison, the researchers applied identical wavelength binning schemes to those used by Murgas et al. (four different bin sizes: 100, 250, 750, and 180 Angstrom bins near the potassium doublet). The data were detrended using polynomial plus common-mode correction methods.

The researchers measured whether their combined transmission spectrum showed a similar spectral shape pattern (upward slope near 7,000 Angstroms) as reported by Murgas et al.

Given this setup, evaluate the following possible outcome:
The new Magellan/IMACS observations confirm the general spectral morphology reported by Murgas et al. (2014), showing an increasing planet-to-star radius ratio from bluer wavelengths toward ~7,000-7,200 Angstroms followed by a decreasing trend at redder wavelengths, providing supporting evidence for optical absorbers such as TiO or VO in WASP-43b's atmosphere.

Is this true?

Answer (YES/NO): NO